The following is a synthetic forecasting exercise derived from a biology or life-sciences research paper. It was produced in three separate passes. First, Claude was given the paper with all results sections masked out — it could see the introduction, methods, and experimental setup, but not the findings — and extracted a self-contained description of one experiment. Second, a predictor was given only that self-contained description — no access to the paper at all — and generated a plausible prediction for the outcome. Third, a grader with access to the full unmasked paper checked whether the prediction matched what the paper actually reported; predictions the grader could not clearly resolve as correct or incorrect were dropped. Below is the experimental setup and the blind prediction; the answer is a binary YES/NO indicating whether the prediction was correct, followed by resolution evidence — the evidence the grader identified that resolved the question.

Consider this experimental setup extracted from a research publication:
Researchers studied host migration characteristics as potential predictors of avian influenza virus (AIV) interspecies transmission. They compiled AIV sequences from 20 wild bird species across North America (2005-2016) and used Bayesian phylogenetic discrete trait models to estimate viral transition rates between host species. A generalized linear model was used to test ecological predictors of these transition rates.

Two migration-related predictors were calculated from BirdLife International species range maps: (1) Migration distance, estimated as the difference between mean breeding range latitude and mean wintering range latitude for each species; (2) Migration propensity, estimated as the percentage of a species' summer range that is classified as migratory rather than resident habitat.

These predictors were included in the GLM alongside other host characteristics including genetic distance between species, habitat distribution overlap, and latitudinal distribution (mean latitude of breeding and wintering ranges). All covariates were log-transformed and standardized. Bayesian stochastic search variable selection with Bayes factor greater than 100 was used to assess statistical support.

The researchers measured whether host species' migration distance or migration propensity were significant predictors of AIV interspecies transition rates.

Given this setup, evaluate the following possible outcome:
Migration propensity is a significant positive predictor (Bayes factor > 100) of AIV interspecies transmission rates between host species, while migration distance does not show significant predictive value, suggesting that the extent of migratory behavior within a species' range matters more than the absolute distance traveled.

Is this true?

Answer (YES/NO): NO